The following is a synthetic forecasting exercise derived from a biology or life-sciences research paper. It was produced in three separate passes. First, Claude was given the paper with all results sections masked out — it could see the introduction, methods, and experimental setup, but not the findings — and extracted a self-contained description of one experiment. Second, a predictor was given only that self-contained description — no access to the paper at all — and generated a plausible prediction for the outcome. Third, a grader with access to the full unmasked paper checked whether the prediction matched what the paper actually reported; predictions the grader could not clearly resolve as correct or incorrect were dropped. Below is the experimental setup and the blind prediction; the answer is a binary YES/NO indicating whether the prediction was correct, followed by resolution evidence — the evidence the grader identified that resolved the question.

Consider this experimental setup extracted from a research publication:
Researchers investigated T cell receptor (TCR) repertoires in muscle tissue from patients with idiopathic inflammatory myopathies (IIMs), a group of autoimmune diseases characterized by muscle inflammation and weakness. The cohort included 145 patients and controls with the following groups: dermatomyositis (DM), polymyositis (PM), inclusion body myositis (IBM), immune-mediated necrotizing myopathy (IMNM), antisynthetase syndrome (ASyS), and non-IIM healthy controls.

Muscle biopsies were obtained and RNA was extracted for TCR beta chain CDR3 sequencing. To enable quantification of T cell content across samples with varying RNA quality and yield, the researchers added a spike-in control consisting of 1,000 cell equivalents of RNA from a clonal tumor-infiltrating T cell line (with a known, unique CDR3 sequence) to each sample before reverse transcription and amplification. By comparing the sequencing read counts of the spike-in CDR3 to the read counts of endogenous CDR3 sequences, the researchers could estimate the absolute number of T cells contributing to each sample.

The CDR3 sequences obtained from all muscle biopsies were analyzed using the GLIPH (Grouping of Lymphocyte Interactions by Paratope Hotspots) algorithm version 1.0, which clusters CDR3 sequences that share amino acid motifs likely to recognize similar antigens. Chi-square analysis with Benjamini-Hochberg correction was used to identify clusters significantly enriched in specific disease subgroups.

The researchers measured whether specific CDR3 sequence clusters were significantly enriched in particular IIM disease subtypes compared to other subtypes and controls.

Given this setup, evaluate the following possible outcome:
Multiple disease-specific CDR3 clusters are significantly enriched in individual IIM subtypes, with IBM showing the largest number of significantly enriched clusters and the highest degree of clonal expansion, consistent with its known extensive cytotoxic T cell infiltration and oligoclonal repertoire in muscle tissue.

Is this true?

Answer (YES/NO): NO